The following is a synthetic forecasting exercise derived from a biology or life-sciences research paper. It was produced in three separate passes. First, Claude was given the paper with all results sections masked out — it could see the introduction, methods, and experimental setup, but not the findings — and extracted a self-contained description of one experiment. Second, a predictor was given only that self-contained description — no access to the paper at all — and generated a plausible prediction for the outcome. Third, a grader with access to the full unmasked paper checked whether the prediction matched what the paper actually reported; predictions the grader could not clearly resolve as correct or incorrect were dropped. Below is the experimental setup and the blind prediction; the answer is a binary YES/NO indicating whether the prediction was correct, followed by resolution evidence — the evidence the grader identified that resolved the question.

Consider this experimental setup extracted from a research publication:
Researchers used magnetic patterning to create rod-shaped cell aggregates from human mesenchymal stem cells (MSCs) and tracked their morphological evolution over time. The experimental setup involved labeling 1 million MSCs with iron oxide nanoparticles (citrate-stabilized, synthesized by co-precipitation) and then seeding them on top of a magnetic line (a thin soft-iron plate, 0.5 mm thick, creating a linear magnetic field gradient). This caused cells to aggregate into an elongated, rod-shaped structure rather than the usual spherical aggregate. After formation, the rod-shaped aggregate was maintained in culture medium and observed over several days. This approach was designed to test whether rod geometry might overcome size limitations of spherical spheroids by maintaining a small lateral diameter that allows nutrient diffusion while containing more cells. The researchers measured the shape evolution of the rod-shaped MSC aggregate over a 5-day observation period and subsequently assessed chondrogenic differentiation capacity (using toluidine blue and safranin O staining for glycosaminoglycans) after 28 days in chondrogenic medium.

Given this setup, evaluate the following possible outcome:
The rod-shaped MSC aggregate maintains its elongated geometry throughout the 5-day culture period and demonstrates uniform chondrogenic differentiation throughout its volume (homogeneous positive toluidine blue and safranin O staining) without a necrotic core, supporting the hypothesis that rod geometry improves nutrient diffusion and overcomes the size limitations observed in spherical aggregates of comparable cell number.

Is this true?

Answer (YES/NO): NO